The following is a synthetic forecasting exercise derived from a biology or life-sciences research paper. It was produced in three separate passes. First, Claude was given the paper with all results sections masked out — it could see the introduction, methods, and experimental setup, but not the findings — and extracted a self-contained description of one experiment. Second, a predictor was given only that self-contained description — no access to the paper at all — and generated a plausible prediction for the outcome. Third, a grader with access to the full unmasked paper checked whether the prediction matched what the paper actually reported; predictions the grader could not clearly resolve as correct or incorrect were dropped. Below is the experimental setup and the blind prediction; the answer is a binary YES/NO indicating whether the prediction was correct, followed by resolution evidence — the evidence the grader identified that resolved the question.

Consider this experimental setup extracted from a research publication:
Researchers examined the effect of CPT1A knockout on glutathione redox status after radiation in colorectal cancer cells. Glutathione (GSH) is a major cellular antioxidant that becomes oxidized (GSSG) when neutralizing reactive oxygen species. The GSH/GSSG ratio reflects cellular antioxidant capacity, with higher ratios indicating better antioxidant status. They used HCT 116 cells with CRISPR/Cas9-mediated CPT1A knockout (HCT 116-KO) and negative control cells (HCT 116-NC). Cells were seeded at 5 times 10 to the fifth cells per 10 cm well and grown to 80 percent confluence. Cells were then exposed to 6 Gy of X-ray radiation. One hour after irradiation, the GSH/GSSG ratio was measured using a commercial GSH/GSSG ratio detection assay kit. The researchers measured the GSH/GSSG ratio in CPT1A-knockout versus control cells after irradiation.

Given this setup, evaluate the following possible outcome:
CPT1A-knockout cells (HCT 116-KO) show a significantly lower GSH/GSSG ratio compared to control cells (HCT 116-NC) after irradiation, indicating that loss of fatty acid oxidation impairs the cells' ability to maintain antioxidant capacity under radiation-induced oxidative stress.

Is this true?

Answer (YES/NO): NO